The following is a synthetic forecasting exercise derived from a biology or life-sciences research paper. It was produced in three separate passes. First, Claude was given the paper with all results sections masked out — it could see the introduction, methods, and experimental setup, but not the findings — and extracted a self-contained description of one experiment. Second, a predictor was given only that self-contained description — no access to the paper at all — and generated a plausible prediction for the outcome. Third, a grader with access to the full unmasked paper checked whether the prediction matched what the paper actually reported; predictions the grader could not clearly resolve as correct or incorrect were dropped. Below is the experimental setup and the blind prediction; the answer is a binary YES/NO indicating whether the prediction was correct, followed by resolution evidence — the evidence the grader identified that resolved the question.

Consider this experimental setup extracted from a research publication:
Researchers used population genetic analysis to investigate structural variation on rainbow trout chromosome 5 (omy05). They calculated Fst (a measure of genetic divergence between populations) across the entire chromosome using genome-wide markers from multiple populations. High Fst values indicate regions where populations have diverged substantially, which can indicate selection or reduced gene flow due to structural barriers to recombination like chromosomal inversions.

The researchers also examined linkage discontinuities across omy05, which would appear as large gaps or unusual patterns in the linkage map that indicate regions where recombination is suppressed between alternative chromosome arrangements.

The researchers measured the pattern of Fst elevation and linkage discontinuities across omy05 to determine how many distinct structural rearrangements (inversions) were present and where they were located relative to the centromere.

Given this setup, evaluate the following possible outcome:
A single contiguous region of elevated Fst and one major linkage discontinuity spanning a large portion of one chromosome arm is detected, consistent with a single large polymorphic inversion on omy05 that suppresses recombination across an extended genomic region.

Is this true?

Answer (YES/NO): NO